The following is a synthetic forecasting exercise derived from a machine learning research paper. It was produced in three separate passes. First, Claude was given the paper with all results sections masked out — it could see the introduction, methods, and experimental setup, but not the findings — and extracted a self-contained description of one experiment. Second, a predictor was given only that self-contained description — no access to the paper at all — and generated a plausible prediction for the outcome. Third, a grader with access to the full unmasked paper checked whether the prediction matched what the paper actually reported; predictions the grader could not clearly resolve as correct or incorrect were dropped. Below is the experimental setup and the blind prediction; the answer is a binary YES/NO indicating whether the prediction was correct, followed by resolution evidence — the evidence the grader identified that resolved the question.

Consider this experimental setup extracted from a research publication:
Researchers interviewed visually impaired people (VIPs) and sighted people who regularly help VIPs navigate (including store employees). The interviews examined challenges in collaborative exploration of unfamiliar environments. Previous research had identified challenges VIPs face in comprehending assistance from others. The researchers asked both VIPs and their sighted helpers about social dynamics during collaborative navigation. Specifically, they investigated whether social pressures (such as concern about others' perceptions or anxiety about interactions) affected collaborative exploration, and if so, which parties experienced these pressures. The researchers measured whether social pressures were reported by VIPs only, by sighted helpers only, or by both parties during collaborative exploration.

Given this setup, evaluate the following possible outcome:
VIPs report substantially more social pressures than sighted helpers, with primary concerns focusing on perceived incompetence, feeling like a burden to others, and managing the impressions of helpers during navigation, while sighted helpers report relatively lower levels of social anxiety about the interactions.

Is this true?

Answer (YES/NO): NO